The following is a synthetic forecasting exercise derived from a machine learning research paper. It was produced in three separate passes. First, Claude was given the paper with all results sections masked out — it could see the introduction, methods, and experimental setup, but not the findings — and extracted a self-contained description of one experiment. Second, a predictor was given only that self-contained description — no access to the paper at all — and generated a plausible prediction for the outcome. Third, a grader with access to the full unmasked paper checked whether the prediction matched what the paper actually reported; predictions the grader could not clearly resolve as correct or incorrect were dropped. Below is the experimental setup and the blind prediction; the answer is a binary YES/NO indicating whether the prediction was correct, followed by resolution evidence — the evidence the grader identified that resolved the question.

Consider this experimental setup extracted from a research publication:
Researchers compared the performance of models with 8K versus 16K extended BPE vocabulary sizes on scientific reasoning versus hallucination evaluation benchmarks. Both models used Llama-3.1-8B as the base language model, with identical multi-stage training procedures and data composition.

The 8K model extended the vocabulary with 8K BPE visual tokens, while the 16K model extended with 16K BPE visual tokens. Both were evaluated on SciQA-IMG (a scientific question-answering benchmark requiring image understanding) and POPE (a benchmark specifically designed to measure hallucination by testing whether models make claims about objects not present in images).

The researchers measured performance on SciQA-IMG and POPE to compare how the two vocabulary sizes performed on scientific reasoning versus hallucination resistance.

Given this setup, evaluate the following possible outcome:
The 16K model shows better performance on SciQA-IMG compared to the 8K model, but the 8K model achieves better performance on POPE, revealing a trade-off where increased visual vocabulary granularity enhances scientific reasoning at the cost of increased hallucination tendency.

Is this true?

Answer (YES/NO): NO